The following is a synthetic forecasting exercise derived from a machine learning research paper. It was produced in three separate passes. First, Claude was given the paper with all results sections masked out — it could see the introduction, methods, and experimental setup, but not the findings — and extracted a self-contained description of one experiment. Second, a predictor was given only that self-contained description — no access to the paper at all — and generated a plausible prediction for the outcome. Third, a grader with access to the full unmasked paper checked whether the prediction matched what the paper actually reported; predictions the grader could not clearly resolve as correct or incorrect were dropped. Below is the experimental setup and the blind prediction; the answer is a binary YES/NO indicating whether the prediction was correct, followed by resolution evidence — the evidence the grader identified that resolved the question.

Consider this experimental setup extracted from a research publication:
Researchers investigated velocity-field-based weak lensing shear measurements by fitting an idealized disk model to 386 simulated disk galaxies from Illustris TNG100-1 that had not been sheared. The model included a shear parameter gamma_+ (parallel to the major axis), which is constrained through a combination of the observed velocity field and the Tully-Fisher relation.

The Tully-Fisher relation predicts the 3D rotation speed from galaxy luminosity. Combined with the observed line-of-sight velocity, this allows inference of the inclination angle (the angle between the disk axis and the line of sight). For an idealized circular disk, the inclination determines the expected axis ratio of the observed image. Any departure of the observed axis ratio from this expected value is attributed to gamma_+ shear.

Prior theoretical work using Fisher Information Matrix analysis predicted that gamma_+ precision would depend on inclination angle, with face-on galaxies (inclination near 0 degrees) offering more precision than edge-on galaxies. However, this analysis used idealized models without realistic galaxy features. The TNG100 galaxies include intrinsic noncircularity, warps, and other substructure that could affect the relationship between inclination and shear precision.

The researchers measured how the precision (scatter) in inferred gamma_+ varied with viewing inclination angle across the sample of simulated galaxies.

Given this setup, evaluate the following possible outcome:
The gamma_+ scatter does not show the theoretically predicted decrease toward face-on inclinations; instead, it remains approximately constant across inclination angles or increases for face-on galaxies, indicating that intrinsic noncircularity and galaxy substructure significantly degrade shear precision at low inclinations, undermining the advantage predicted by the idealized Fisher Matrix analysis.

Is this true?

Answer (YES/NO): YES